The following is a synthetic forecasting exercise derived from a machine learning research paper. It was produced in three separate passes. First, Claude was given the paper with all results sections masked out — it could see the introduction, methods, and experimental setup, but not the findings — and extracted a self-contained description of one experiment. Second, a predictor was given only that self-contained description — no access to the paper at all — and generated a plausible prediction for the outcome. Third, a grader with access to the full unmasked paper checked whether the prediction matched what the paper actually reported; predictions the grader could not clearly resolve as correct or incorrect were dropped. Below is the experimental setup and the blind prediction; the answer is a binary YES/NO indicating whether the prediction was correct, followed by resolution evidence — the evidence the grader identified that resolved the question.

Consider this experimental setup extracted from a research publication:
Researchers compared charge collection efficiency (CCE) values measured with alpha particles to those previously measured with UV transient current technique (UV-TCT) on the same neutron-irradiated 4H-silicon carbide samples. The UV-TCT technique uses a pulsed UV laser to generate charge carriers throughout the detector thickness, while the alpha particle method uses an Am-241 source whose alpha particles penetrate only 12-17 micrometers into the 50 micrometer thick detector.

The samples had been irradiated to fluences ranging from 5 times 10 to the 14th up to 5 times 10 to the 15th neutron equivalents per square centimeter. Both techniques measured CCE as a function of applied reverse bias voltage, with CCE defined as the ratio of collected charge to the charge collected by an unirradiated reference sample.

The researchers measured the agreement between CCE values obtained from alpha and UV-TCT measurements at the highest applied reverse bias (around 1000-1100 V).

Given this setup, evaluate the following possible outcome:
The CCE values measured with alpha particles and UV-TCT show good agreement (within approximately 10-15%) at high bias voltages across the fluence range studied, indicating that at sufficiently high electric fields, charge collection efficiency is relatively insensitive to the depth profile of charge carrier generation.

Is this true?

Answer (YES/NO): YES